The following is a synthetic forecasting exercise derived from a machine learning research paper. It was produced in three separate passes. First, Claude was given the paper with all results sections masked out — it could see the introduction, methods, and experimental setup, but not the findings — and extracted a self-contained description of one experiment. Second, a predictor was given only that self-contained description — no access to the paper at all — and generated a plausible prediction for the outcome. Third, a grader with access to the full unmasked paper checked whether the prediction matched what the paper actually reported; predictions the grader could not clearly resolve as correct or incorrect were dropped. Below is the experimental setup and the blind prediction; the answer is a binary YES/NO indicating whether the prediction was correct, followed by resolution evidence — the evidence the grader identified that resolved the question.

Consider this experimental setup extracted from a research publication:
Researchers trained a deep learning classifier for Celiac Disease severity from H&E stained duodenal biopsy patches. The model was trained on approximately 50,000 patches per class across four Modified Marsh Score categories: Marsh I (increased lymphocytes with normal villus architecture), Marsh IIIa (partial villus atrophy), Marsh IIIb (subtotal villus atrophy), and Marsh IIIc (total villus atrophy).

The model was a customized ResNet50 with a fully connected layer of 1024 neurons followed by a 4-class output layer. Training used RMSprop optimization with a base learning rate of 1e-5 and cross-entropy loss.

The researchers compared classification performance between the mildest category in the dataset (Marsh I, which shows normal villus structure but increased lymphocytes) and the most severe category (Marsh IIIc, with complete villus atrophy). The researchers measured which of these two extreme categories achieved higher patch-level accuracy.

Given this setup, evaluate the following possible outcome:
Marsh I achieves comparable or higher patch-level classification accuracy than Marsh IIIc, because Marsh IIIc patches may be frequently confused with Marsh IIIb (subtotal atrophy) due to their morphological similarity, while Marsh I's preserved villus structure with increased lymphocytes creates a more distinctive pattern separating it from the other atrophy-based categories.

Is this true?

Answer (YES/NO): NO